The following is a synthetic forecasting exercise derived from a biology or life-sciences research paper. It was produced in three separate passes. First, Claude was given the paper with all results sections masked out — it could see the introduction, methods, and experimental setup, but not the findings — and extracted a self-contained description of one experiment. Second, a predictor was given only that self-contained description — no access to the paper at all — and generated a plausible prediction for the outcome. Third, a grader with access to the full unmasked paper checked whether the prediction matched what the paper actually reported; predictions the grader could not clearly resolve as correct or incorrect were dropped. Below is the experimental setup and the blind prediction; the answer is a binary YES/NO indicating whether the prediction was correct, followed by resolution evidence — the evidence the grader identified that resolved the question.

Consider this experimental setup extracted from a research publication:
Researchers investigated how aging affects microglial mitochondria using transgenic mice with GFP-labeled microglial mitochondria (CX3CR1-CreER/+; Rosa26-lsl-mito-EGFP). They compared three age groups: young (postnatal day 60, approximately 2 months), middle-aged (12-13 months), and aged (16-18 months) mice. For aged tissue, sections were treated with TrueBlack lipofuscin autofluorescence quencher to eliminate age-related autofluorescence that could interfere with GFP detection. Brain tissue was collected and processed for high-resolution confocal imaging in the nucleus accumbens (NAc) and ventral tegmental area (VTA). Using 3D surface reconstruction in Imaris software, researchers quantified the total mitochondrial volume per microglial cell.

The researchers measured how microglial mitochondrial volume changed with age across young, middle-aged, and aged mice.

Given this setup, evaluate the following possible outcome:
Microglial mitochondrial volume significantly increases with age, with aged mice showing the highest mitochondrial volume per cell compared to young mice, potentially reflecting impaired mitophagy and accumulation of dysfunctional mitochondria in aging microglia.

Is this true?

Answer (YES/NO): NO